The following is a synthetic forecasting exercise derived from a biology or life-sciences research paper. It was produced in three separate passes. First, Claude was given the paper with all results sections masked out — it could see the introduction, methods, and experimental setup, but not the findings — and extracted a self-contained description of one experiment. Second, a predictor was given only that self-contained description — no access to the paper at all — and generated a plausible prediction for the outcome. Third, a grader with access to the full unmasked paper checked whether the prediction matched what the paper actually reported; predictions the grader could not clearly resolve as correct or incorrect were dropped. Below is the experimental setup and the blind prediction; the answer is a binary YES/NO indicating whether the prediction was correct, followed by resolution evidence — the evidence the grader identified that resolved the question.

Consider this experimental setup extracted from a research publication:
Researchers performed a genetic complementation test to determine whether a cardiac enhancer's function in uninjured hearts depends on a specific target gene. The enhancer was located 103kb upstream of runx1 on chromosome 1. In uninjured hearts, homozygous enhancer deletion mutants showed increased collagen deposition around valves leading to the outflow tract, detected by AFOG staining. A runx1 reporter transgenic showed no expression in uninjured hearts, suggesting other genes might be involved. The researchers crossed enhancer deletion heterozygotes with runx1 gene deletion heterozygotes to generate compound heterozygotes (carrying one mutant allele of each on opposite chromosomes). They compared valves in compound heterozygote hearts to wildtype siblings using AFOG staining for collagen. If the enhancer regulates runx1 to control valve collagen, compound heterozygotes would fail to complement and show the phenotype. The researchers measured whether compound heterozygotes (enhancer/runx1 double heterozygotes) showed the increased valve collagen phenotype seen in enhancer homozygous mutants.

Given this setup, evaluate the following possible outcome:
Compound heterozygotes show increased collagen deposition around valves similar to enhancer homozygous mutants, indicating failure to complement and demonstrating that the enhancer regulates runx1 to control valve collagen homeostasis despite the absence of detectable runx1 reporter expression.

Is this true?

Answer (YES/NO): NO